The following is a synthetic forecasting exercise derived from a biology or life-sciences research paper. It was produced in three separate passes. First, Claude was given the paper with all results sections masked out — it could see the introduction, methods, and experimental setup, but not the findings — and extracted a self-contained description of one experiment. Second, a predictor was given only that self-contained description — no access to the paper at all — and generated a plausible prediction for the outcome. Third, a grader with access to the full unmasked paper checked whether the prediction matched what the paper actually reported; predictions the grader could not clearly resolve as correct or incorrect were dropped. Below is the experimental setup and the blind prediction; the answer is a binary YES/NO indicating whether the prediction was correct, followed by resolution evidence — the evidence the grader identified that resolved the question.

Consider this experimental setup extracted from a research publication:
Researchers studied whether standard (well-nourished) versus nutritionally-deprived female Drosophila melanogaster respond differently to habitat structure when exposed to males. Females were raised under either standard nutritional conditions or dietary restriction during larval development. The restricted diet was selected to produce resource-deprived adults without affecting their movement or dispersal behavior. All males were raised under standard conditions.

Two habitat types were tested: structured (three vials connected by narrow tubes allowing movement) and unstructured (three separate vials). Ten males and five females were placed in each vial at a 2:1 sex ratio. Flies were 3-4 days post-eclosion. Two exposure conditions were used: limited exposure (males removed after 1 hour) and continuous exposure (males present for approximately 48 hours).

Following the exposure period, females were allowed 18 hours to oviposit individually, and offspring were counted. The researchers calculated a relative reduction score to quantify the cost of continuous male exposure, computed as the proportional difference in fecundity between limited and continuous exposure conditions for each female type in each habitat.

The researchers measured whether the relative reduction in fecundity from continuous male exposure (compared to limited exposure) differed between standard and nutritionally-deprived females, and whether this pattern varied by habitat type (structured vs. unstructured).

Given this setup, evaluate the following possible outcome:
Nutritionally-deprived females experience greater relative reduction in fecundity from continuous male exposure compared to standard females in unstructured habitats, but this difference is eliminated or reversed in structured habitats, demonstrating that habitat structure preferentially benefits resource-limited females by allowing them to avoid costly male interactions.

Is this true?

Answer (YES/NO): NO